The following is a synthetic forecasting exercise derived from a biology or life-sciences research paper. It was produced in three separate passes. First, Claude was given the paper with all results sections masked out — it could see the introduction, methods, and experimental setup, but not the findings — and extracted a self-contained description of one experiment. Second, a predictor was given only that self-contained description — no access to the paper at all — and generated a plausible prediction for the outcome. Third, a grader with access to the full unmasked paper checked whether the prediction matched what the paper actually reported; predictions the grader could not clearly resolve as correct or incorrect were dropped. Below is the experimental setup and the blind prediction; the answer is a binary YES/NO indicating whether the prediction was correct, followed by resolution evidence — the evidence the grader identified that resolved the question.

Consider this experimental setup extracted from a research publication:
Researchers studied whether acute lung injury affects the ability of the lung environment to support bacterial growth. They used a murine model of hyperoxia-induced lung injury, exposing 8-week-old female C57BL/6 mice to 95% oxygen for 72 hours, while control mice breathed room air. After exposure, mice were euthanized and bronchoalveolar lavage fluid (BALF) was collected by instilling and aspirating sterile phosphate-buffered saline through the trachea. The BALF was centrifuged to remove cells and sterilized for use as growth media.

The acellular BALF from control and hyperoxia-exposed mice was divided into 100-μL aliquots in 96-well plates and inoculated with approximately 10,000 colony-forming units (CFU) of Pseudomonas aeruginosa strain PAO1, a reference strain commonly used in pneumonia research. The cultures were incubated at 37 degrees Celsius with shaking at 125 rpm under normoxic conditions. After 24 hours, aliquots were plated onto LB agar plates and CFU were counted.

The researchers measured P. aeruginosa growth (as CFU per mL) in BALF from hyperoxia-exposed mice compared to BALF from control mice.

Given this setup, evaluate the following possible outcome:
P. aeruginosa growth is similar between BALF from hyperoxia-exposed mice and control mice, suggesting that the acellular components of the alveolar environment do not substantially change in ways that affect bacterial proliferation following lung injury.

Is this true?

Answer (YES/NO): NO